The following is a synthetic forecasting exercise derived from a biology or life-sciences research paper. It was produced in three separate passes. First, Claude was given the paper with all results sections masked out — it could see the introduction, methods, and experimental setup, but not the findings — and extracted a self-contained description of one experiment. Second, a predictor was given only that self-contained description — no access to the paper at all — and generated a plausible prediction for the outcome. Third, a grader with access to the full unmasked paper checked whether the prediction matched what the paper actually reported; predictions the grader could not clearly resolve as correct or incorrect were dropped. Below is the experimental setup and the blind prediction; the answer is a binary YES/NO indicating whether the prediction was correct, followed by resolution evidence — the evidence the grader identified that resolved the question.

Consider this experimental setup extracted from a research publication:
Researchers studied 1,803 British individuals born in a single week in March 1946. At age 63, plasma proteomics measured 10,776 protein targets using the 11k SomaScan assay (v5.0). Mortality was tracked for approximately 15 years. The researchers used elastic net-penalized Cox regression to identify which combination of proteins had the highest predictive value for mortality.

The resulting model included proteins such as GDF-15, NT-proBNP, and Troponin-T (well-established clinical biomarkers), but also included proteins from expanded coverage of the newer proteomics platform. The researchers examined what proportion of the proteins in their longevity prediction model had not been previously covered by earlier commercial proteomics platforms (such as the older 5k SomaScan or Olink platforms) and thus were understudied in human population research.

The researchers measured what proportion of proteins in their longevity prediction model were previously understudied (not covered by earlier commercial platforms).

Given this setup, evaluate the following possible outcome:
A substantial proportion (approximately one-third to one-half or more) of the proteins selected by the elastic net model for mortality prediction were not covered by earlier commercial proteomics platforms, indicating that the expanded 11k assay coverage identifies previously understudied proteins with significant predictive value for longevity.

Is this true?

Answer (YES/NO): NO